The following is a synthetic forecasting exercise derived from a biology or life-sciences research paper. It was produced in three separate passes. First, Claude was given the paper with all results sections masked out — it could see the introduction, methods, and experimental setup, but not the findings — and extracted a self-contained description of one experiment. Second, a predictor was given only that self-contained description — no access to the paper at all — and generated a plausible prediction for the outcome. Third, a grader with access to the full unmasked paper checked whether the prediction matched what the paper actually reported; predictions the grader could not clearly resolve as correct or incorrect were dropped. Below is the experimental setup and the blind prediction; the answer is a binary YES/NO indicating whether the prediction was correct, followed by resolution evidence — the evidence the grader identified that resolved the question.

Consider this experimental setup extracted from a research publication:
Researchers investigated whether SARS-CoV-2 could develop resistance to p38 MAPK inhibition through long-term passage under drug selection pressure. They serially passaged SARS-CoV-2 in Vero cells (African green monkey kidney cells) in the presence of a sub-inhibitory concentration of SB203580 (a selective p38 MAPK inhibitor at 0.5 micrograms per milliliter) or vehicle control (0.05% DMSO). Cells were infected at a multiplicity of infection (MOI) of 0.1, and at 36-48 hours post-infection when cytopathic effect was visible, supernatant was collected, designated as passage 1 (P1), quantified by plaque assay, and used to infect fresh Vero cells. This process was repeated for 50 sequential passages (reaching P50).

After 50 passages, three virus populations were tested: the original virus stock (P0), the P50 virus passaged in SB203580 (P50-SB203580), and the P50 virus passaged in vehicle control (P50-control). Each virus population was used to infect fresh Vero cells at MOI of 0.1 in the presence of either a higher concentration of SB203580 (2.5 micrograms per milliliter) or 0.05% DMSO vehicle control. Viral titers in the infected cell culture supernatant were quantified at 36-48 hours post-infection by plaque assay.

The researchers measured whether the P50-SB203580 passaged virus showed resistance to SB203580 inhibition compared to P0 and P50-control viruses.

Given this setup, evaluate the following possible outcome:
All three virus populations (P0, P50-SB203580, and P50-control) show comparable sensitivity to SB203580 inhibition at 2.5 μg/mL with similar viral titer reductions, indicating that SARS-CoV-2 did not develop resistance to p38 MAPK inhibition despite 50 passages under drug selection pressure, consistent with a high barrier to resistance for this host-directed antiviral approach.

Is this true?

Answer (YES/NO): NO